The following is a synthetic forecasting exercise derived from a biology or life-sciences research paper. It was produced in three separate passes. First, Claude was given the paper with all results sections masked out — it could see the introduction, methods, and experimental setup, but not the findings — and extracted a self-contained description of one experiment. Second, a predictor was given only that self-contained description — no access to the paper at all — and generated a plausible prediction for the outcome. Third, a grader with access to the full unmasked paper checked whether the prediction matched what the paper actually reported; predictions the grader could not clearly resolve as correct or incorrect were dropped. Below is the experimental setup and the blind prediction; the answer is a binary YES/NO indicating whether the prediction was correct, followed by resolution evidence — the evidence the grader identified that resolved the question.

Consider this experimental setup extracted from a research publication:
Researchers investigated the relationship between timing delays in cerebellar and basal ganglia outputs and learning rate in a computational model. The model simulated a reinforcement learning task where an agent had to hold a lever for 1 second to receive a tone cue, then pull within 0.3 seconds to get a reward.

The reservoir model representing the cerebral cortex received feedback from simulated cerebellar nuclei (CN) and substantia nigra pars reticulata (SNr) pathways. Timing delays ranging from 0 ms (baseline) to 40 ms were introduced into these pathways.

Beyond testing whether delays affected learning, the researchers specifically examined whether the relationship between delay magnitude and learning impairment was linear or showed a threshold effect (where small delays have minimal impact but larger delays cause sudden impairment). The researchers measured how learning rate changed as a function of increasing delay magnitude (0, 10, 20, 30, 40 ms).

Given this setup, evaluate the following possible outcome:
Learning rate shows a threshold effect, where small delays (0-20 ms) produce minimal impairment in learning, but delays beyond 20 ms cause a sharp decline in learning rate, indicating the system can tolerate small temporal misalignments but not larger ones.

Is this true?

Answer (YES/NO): NO